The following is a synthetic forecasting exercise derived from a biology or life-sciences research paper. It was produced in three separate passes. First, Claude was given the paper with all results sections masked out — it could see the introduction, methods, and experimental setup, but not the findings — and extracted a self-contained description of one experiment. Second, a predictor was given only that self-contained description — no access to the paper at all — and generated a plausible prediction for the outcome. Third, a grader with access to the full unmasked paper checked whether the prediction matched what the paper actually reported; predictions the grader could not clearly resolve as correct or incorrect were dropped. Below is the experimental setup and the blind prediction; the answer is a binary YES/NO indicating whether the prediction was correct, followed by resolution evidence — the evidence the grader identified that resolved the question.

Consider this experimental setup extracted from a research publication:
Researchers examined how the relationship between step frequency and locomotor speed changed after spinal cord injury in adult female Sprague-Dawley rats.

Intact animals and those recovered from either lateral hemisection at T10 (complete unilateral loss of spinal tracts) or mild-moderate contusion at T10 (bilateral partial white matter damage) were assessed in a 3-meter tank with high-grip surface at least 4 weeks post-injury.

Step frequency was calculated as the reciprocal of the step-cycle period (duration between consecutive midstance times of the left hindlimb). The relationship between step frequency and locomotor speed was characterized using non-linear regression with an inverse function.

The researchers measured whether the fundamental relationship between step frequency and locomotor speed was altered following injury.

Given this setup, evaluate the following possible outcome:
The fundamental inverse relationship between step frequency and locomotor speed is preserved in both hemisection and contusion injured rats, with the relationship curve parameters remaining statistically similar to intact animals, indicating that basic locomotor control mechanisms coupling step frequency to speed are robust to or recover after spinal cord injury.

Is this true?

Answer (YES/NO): YES